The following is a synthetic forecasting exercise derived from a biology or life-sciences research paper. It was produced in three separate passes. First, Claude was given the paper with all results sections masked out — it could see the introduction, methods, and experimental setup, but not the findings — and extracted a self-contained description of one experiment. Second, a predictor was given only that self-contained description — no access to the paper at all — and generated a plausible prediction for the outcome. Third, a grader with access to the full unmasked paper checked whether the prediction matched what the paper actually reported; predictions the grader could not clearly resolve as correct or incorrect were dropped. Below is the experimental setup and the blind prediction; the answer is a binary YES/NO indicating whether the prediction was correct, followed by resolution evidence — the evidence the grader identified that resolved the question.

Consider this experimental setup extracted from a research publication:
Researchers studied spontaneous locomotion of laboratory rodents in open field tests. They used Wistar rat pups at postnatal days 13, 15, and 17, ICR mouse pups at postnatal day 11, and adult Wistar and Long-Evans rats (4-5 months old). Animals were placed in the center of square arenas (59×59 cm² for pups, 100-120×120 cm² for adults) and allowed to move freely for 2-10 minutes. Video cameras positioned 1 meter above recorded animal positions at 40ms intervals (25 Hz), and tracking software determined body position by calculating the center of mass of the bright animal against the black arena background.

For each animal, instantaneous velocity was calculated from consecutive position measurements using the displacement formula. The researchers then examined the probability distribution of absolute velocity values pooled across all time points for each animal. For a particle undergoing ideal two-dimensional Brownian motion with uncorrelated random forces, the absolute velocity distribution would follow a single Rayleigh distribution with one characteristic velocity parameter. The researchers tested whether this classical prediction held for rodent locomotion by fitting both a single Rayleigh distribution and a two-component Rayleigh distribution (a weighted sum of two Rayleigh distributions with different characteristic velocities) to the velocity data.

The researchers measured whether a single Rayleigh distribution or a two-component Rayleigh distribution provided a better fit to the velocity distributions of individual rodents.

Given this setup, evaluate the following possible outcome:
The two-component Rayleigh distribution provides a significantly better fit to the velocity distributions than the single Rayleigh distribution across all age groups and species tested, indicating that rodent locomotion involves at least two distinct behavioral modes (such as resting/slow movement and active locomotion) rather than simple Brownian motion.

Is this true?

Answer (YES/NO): YES